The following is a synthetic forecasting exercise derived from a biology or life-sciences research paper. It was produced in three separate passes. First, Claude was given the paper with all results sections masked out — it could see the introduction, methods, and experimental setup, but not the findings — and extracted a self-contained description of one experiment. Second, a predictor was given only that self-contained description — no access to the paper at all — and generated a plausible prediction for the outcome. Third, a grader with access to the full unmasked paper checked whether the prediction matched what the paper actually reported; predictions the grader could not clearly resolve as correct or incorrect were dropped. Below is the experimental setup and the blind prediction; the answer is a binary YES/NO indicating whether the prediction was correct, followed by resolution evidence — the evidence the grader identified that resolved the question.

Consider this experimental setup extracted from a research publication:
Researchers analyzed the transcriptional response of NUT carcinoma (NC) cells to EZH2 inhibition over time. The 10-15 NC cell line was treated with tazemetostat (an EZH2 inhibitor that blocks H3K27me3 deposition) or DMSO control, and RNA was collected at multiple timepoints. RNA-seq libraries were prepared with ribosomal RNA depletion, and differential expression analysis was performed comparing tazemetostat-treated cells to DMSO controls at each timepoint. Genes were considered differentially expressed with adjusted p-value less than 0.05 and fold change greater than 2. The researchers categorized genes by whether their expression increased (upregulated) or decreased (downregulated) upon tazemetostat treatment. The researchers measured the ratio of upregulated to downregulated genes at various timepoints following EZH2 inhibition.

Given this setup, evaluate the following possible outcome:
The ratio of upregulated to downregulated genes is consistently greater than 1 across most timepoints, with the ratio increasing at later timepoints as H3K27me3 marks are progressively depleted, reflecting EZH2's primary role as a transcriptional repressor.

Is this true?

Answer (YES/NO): YES